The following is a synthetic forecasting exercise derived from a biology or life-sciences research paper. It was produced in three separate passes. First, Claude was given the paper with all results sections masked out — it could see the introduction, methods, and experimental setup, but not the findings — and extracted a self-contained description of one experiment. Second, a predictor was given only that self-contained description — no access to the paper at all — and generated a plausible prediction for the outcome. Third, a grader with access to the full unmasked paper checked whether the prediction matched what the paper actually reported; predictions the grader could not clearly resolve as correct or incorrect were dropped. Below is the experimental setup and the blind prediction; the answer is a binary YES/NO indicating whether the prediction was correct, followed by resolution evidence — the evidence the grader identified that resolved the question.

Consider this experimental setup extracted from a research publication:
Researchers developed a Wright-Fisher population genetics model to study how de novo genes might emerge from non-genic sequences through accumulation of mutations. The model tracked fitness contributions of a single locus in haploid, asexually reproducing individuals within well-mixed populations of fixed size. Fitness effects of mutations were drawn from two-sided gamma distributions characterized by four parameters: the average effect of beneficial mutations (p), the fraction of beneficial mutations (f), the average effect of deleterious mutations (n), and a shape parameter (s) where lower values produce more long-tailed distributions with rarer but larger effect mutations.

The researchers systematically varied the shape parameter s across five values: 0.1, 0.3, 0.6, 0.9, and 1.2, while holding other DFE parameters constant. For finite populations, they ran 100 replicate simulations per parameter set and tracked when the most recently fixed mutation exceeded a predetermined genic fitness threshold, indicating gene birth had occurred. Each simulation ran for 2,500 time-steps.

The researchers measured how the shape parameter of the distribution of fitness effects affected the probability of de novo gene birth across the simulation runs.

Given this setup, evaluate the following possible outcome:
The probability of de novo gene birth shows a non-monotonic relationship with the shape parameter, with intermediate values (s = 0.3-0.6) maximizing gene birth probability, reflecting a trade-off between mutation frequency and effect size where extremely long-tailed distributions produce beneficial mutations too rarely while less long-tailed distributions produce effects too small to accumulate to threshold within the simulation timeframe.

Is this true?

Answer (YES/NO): NO